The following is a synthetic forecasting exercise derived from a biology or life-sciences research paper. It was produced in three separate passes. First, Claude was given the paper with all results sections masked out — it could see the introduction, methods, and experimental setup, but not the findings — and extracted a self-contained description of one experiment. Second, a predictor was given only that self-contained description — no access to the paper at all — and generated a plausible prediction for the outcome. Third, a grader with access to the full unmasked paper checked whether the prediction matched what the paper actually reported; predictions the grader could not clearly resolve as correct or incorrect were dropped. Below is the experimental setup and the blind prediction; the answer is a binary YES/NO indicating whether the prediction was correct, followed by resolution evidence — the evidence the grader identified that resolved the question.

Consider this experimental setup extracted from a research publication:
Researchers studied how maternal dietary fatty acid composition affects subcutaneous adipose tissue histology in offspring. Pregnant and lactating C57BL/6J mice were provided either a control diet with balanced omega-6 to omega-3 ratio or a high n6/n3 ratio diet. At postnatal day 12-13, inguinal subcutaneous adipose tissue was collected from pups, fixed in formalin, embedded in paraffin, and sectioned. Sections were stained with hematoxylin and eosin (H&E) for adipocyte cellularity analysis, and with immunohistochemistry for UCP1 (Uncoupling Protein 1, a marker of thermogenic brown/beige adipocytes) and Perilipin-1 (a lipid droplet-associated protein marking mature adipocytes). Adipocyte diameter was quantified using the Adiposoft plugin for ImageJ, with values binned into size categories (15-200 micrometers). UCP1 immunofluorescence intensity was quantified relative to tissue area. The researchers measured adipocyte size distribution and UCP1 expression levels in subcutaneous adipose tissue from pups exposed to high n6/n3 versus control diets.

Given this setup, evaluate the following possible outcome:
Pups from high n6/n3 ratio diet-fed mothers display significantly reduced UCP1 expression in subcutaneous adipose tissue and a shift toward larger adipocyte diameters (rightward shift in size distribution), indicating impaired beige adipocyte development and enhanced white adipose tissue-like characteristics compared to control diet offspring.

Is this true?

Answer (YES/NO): YES